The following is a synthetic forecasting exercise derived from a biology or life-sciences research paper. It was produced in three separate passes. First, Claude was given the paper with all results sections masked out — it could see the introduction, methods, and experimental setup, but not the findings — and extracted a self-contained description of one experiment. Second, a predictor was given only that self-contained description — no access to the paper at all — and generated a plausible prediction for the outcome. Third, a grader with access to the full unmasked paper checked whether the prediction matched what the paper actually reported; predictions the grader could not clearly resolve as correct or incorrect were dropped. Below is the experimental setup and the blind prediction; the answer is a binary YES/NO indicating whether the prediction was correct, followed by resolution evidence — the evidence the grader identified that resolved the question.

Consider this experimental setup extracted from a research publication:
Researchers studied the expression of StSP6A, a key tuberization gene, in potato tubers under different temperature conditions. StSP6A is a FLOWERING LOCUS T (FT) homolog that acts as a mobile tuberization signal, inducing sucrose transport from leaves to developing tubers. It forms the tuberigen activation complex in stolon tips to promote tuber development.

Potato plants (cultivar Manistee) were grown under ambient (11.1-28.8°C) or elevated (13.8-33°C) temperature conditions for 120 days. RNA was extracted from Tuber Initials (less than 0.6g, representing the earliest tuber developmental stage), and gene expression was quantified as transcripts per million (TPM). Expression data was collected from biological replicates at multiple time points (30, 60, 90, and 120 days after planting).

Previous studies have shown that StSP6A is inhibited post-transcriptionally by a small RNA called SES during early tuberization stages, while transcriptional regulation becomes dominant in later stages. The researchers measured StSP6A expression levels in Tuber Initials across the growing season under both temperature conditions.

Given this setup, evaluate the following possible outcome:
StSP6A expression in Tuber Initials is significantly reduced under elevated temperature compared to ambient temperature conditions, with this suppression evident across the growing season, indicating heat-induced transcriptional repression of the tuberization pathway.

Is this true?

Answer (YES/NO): NO